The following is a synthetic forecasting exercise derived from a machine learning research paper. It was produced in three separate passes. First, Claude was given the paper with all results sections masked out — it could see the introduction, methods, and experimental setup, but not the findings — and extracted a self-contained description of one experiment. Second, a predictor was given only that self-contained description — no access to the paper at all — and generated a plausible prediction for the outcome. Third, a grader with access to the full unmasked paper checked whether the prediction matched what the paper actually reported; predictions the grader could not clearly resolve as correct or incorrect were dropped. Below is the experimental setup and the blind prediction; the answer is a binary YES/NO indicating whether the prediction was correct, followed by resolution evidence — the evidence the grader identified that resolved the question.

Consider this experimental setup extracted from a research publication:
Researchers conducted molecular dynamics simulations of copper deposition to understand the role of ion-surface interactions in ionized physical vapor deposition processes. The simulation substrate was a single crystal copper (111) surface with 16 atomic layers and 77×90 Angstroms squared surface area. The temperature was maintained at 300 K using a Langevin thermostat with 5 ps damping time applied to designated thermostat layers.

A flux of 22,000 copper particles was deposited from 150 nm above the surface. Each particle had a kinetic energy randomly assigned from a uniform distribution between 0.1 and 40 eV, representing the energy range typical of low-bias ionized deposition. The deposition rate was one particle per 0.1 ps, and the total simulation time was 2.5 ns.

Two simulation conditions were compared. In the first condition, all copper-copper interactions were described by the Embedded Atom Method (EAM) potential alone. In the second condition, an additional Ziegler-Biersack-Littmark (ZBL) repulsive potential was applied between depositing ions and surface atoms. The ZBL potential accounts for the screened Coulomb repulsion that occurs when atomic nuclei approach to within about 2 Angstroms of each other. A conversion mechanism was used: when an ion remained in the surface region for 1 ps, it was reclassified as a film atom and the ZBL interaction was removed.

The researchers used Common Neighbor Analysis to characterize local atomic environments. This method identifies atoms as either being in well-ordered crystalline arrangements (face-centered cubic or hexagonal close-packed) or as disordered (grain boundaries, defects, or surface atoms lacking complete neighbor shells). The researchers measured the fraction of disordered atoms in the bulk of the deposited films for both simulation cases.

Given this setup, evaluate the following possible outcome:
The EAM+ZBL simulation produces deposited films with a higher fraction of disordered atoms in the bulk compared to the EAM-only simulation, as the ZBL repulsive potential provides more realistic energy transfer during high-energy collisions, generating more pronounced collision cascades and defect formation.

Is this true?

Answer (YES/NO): NO